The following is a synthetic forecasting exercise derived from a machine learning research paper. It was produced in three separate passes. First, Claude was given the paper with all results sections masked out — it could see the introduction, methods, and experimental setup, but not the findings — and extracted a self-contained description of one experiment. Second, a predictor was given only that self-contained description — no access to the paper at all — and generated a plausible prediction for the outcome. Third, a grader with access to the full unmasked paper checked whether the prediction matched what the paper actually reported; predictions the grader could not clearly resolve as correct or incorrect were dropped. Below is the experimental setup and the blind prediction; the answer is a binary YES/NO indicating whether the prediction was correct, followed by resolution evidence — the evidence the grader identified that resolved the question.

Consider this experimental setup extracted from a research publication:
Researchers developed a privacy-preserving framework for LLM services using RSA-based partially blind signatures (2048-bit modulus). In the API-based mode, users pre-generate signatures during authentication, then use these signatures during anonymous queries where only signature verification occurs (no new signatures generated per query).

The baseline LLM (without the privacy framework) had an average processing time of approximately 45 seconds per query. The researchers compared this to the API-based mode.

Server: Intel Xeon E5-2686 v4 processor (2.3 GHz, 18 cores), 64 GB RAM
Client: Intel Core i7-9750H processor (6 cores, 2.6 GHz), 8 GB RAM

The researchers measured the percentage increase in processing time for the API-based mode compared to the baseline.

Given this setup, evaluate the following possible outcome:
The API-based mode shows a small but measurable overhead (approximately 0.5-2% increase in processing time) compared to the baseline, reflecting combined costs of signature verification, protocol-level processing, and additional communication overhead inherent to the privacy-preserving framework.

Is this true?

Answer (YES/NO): NO